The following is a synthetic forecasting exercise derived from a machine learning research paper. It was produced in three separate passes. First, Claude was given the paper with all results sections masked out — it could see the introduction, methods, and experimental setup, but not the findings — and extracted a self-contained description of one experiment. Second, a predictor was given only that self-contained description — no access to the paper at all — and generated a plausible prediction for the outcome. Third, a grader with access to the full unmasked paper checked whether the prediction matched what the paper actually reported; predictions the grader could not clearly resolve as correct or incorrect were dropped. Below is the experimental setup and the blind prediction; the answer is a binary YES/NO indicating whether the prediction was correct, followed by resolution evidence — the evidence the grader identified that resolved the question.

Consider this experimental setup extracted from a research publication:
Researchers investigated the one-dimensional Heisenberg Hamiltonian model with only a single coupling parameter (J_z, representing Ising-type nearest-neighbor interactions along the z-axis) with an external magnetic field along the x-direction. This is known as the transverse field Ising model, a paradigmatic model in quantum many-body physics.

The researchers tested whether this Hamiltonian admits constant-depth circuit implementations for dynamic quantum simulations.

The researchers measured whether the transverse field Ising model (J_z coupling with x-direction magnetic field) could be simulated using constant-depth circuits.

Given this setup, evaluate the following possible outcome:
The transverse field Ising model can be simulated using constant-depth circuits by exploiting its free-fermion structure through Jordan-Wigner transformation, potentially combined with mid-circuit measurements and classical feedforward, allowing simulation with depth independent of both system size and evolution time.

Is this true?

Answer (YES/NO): NO